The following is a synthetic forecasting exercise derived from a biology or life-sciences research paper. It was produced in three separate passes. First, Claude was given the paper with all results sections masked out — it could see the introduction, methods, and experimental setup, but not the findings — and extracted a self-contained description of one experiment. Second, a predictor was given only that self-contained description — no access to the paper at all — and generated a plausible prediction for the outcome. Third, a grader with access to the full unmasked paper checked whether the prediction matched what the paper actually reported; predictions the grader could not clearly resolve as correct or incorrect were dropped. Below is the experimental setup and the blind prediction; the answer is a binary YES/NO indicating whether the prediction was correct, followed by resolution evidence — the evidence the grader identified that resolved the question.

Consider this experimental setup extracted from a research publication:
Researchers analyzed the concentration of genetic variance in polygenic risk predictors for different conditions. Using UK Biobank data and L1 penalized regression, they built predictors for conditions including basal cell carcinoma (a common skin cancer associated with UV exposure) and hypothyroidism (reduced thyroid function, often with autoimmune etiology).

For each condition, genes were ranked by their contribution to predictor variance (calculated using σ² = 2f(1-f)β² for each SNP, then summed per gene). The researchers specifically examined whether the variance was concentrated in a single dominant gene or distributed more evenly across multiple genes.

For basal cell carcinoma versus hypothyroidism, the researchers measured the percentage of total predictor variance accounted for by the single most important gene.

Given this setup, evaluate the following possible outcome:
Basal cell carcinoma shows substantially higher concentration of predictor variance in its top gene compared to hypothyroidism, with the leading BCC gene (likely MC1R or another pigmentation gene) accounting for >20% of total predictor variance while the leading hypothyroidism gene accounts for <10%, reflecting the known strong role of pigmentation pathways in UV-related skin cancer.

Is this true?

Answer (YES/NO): NO